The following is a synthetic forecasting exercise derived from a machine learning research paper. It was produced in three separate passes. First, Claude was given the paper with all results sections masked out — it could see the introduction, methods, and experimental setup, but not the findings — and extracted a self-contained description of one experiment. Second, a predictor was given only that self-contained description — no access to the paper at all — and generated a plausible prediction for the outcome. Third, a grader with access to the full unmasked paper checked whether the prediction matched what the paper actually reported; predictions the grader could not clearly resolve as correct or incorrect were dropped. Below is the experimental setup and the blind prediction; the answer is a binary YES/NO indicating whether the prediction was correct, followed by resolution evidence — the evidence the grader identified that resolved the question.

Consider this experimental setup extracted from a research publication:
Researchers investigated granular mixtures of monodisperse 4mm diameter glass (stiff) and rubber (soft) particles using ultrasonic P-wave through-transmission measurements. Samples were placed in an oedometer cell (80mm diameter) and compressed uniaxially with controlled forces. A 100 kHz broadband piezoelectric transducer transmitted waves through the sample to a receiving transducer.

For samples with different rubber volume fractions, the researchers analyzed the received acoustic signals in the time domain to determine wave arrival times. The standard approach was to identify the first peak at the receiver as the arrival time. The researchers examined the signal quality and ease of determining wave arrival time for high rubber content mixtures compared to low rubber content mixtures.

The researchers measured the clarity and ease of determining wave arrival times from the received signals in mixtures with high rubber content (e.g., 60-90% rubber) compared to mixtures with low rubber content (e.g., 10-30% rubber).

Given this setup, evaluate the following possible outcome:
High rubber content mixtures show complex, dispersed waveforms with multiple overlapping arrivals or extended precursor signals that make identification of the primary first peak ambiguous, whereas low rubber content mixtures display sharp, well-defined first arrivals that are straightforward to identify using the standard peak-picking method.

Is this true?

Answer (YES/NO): NO